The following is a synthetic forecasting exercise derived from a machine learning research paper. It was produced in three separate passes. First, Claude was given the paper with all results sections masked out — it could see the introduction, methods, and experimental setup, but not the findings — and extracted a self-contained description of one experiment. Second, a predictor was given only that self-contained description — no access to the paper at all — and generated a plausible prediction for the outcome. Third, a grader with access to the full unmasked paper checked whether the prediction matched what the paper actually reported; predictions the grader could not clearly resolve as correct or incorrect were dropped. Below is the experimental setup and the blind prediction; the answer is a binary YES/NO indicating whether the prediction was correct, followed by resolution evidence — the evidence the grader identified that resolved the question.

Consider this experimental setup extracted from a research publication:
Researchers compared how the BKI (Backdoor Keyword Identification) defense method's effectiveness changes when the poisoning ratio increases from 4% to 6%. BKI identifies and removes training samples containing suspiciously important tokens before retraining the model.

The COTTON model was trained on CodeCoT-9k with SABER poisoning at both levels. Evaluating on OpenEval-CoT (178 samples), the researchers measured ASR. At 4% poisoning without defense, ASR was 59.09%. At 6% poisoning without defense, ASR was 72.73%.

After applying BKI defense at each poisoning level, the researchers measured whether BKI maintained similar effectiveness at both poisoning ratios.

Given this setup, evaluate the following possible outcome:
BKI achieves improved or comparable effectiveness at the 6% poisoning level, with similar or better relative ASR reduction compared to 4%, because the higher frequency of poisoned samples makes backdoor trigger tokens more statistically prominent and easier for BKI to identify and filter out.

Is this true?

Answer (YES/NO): YES